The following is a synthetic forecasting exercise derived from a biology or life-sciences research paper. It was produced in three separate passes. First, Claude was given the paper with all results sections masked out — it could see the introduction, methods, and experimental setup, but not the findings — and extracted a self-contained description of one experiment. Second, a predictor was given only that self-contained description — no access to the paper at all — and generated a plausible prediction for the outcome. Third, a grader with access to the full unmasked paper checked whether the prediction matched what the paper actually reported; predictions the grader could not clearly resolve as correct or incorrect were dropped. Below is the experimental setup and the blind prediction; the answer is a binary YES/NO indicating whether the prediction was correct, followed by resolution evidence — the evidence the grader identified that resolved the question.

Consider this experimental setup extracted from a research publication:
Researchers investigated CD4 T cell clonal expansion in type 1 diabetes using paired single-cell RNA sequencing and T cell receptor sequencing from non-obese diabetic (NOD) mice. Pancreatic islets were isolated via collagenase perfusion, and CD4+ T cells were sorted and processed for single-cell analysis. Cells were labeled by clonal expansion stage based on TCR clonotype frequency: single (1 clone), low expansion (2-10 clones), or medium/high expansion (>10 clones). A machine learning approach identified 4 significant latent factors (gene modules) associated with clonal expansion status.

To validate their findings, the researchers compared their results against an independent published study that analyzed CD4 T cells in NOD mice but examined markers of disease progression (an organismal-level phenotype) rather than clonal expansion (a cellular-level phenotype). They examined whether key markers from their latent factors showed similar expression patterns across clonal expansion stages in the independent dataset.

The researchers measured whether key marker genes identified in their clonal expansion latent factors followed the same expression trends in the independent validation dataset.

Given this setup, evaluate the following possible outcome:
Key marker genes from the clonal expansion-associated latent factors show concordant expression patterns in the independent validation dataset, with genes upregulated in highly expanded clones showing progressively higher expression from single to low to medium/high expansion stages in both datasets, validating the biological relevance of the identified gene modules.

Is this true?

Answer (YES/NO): YES